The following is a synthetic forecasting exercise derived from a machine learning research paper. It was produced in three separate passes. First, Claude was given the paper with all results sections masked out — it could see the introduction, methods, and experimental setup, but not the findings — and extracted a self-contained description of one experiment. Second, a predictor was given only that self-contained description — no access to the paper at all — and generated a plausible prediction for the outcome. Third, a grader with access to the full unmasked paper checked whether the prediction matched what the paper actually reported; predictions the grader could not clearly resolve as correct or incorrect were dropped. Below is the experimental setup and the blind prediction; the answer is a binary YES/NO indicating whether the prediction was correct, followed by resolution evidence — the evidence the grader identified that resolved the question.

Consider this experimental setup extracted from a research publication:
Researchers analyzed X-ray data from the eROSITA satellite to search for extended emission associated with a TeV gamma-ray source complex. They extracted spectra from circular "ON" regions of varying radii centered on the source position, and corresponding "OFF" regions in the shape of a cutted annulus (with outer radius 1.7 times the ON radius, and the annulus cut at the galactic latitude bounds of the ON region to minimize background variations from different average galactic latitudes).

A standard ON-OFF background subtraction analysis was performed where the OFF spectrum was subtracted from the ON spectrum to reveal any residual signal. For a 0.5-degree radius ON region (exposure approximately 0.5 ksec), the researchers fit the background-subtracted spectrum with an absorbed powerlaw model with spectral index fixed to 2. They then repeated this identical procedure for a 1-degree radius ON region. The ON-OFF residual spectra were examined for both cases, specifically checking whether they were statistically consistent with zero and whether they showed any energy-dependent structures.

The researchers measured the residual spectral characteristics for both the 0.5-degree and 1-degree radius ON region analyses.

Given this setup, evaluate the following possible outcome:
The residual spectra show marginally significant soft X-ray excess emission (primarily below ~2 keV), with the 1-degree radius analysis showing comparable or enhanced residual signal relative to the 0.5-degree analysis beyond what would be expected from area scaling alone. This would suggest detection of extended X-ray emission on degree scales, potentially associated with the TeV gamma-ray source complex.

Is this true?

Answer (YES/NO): NO